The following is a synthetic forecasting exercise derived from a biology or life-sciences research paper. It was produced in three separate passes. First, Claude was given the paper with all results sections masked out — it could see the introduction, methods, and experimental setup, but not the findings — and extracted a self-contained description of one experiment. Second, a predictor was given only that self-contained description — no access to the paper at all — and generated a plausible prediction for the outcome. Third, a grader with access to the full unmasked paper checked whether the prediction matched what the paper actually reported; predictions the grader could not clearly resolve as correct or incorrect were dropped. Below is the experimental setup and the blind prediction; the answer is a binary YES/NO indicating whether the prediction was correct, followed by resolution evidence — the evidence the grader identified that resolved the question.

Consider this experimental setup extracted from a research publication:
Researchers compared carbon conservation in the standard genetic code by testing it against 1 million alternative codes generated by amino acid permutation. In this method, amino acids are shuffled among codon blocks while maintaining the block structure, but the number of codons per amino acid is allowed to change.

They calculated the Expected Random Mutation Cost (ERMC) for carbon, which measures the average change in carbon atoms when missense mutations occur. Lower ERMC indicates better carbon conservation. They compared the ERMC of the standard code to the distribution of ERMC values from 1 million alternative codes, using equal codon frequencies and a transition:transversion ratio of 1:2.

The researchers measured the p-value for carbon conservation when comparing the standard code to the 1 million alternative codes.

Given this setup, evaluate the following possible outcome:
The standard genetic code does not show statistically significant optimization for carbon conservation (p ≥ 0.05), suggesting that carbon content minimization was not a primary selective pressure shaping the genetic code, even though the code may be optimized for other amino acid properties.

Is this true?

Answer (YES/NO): NO